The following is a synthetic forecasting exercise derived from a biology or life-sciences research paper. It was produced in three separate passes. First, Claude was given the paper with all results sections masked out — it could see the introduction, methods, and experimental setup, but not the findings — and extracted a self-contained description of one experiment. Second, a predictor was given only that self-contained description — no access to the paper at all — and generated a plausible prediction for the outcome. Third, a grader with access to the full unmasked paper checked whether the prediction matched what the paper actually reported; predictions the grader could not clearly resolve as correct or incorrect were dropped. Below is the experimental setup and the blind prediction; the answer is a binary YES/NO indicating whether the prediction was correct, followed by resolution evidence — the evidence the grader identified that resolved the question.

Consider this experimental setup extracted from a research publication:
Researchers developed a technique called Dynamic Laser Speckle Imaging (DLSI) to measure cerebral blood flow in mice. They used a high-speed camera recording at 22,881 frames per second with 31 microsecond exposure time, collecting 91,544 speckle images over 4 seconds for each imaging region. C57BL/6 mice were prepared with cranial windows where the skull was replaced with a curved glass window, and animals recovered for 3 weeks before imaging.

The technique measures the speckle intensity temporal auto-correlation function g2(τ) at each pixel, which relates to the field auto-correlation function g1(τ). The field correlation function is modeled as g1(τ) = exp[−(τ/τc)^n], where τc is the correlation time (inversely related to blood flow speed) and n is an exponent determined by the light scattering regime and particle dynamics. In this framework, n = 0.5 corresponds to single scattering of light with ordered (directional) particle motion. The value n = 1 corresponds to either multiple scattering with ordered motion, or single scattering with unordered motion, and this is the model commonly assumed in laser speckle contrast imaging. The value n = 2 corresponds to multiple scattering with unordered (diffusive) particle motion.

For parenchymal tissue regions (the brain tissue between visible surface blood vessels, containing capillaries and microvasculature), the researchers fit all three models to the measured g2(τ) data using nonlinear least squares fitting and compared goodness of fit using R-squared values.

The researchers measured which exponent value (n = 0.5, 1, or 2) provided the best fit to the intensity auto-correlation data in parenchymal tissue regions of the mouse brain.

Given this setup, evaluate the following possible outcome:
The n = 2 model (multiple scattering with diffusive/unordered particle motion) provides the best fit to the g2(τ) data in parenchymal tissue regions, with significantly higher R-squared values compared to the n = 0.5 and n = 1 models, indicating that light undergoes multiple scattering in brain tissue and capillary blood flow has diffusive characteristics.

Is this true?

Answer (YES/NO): NO